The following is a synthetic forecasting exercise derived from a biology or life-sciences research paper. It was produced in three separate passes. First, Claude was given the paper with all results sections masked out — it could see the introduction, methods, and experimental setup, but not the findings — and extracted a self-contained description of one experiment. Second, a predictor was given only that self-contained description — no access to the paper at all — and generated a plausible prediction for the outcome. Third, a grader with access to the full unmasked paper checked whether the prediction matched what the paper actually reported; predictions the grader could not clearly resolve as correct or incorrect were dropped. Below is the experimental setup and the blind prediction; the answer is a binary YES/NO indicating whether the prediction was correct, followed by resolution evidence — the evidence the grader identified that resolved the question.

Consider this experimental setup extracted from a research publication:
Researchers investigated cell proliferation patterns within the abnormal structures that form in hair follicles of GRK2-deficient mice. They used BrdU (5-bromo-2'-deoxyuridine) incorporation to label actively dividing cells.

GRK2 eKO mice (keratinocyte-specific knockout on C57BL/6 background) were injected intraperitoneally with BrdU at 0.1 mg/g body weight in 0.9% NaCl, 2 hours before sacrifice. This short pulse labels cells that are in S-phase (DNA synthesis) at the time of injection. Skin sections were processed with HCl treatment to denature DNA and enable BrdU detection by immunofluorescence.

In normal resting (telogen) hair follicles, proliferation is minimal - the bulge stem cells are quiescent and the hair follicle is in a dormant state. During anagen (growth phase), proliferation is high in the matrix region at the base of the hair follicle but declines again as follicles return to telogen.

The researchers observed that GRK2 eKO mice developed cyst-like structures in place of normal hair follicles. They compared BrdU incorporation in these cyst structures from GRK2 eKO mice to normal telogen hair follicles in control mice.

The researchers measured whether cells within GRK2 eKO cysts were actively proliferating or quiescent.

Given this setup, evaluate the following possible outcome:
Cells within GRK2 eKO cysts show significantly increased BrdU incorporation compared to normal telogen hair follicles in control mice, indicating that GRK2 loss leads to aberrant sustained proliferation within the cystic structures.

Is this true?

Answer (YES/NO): YES